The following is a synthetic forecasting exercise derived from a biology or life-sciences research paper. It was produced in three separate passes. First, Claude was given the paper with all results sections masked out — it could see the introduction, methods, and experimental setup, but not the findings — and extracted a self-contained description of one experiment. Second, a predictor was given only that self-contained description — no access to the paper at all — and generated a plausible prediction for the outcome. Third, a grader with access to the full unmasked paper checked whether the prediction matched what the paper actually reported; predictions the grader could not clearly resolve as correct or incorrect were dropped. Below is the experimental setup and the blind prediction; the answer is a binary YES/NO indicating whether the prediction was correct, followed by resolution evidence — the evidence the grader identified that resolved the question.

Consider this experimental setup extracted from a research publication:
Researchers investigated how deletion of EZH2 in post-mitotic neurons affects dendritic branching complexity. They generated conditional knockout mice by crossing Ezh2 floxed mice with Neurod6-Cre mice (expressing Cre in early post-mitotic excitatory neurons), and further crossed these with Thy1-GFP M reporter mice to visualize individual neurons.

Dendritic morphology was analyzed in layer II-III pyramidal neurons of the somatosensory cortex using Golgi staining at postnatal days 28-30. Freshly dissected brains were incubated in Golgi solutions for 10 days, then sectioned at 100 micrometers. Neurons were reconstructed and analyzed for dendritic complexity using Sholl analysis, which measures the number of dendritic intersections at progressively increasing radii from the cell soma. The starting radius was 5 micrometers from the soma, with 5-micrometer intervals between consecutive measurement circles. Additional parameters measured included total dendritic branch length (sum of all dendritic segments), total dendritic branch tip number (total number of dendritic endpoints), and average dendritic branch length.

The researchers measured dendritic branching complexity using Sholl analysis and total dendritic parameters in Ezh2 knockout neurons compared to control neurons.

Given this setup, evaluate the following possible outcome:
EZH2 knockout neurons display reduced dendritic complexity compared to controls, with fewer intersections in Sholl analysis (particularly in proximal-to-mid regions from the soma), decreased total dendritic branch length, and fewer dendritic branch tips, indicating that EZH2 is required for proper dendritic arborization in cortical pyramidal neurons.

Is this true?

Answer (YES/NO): NO